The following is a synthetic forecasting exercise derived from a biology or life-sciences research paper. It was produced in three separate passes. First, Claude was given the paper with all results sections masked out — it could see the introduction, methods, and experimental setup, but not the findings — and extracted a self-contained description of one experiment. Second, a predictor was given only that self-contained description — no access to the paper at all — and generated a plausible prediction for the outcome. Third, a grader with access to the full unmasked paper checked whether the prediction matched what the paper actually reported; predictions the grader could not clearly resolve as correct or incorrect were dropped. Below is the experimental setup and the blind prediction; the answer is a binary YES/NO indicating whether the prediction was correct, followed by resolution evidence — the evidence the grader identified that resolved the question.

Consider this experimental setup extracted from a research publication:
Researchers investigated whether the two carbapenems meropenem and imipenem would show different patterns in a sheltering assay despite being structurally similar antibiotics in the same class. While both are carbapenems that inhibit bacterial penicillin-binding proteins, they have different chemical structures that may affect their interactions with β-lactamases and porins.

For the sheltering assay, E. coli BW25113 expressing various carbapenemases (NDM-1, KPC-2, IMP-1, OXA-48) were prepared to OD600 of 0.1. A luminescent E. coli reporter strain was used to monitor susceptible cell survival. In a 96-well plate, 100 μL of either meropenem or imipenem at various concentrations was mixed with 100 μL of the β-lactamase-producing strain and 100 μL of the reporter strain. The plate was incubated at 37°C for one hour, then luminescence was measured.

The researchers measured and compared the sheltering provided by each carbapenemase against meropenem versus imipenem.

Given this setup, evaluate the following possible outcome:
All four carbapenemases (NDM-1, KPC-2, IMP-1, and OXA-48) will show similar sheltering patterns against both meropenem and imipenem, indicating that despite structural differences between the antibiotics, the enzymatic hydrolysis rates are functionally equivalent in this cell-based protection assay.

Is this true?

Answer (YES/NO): NO